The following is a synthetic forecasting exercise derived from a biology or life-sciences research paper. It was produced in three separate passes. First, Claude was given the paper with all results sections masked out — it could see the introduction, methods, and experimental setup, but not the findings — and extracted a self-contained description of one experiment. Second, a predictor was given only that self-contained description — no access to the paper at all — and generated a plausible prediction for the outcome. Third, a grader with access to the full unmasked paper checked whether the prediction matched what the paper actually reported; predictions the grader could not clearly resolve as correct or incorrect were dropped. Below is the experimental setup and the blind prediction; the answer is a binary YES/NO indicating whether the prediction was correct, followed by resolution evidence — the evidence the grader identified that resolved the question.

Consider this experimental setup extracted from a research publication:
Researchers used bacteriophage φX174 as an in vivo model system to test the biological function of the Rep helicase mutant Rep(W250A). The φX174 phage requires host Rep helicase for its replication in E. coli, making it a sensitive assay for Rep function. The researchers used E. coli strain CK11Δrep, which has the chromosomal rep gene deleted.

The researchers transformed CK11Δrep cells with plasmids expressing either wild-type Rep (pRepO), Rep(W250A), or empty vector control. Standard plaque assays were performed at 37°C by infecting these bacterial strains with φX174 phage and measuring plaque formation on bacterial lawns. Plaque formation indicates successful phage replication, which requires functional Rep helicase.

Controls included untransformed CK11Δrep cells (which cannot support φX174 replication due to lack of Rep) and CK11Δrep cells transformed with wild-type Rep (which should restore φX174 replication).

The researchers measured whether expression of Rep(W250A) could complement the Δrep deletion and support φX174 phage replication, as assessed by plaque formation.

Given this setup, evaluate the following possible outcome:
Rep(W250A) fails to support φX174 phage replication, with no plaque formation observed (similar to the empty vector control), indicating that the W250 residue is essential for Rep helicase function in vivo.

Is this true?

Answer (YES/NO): YES